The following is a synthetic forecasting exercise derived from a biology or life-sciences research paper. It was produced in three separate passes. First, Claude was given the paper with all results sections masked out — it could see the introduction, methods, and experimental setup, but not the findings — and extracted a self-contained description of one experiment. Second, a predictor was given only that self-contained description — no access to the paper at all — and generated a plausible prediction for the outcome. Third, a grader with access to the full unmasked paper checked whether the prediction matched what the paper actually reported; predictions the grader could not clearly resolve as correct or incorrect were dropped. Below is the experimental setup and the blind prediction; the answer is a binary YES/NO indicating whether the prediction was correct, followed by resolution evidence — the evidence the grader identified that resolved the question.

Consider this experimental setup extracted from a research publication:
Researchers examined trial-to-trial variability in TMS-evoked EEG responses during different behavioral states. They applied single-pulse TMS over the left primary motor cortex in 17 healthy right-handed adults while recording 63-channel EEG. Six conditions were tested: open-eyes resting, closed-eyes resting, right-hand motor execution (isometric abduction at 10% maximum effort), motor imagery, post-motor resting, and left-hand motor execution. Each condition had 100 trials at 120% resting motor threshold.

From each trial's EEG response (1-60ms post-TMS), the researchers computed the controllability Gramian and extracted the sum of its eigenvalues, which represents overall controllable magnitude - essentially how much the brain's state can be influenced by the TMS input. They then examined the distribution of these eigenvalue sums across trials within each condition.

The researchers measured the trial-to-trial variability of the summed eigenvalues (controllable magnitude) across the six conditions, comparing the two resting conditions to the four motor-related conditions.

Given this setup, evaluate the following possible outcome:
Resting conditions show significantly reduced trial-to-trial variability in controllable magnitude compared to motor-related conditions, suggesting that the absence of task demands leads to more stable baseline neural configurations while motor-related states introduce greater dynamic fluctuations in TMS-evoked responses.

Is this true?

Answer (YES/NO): NO